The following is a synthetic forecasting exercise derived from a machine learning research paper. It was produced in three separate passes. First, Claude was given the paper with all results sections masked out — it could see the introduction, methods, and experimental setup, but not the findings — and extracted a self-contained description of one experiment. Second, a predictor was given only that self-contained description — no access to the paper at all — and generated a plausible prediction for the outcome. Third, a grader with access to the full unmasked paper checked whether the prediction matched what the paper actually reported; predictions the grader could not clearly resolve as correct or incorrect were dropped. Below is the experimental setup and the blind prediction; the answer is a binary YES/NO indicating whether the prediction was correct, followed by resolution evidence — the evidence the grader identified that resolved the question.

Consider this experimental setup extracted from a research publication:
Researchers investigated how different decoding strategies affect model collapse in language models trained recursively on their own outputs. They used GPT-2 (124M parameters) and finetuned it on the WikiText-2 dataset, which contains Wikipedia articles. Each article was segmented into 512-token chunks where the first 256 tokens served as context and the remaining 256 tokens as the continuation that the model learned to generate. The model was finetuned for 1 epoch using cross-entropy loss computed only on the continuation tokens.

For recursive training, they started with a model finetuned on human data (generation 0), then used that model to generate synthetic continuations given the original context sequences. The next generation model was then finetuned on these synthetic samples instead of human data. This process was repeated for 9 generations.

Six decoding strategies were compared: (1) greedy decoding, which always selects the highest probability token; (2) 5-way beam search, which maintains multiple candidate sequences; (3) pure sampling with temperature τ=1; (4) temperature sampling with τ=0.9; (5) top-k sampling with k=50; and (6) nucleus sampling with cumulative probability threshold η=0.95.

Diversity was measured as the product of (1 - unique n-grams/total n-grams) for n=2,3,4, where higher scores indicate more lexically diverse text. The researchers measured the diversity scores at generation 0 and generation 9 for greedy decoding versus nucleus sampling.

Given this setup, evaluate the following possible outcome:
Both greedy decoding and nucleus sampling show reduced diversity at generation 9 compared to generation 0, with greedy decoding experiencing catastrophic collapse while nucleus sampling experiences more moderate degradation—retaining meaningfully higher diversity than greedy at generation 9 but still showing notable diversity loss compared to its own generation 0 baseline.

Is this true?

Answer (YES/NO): NO